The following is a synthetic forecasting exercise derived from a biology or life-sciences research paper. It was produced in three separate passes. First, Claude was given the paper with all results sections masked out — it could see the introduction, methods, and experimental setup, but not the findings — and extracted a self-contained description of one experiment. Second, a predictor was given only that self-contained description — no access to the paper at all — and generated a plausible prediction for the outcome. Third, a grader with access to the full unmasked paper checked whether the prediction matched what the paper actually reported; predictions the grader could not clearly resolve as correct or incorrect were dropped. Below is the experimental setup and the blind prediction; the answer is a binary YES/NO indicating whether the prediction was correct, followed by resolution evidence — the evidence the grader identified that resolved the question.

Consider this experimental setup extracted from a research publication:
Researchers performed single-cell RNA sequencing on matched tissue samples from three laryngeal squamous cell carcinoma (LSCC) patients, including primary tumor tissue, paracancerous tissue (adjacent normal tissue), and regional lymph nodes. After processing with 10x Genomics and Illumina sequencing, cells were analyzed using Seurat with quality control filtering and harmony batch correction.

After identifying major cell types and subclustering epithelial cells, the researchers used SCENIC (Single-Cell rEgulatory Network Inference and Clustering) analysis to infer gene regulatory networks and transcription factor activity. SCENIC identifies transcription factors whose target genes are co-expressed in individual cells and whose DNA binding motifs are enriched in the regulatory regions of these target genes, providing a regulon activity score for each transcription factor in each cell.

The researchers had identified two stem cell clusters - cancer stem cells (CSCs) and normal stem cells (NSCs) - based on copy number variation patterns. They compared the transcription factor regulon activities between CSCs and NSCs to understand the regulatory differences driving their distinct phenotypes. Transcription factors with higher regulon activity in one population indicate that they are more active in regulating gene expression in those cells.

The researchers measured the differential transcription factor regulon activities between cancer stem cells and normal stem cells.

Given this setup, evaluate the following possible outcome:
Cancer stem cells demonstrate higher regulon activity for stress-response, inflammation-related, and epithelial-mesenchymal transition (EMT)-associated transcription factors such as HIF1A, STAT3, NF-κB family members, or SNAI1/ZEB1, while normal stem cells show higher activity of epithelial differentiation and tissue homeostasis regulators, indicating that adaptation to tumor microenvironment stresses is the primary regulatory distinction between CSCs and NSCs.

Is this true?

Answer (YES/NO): NO